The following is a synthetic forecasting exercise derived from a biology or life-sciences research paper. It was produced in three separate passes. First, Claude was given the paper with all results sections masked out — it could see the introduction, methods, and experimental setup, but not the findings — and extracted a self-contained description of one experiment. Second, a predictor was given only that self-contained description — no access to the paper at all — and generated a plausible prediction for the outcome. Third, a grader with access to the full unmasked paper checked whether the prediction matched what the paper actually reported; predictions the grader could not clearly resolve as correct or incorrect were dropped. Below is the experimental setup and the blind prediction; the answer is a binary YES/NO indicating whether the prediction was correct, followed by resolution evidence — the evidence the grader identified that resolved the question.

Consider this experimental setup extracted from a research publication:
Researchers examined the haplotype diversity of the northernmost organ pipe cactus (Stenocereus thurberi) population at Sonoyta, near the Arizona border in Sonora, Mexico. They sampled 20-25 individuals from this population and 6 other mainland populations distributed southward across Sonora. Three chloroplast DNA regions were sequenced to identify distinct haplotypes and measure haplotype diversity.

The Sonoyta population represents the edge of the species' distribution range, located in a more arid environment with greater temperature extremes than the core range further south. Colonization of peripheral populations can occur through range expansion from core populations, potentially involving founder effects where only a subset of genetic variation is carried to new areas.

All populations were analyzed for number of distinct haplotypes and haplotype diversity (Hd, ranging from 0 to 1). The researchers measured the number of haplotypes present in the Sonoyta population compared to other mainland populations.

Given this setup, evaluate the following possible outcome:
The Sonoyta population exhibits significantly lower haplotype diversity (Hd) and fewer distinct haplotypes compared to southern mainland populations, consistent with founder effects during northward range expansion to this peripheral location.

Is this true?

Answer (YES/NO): YES